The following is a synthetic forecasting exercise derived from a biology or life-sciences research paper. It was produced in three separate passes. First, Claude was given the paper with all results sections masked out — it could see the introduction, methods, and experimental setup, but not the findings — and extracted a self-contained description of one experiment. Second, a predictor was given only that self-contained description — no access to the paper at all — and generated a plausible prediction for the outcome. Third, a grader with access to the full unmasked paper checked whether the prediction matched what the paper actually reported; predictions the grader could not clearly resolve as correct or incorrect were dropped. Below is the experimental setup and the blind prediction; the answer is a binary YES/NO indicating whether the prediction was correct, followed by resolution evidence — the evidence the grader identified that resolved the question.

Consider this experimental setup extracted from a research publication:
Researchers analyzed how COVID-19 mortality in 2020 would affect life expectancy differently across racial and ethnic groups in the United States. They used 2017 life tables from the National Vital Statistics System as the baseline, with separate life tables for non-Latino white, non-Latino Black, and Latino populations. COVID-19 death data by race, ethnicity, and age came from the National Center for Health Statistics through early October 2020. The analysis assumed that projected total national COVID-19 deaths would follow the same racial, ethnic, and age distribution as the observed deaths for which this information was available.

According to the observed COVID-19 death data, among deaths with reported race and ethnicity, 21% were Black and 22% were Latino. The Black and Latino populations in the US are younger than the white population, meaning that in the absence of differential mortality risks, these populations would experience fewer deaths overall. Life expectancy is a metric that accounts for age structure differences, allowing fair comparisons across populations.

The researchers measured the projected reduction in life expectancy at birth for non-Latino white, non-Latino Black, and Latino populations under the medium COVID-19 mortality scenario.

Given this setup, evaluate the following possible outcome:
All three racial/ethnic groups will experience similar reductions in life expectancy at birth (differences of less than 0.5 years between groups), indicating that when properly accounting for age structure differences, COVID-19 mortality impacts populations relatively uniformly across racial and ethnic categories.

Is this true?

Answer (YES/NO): NO